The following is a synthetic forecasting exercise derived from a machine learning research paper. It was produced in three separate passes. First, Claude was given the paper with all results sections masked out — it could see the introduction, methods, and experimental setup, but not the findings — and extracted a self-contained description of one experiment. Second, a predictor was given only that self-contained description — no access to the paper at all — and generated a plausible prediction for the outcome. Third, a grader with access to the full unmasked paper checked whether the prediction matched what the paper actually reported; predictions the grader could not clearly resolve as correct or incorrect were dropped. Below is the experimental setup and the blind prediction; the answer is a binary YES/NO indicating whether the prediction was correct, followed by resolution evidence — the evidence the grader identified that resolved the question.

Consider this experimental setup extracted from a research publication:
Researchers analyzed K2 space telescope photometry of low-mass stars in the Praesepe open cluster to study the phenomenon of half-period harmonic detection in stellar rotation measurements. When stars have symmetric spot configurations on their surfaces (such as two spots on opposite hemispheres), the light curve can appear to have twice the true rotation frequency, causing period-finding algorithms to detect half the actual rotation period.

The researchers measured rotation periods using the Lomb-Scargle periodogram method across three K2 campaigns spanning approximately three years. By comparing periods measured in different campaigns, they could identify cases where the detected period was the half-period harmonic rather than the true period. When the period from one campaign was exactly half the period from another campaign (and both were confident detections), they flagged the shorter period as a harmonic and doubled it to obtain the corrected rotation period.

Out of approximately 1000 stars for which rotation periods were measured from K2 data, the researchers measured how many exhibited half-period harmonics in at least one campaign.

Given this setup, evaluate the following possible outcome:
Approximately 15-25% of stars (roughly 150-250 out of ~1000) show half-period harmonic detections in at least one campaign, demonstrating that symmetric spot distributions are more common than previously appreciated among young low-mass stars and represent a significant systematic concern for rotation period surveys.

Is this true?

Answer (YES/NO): YES